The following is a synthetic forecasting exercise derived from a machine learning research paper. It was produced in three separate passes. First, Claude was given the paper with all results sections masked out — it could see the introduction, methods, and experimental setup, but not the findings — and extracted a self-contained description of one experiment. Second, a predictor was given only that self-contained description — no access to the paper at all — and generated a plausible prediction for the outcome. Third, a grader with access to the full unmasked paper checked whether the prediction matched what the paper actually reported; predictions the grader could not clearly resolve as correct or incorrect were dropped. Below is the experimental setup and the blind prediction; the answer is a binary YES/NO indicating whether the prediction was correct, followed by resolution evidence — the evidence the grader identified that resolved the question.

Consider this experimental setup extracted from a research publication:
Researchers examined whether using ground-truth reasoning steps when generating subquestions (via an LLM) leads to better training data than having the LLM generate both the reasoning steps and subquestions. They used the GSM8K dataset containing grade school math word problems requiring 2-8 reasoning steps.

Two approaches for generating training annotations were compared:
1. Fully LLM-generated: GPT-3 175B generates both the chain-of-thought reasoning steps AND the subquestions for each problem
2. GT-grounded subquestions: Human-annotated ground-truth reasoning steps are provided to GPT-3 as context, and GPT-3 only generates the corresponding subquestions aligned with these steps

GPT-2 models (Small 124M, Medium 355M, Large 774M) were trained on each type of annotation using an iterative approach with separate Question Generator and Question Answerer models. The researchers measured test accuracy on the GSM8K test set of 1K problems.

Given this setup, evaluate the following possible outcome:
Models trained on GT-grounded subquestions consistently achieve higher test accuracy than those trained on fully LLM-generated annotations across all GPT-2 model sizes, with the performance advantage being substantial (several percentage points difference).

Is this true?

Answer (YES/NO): NO